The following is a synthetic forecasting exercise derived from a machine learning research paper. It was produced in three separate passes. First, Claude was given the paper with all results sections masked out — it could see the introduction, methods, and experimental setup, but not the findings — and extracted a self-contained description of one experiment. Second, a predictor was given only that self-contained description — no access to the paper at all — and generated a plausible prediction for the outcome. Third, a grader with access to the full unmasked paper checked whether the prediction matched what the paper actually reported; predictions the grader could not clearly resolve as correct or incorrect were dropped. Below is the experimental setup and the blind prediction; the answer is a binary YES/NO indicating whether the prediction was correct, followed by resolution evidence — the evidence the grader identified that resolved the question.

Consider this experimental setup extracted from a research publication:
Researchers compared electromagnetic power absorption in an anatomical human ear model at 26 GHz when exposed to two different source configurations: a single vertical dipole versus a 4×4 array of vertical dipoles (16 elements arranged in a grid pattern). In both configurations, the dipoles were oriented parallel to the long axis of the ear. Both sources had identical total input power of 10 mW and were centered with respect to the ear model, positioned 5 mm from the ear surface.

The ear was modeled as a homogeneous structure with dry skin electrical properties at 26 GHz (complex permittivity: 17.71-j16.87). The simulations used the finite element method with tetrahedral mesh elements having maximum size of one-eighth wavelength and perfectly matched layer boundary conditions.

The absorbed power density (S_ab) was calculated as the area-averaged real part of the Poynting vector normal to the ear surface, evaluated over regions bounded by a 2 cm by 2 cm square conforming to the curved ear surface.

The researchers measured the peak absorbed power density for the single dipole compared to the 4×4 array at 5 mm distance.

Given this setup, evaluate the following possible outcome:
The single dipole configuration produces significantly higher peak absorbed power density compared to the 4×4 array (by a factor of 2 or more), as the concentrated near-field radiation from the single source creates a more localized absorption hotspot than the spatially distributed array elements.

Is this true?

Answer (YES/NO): NO